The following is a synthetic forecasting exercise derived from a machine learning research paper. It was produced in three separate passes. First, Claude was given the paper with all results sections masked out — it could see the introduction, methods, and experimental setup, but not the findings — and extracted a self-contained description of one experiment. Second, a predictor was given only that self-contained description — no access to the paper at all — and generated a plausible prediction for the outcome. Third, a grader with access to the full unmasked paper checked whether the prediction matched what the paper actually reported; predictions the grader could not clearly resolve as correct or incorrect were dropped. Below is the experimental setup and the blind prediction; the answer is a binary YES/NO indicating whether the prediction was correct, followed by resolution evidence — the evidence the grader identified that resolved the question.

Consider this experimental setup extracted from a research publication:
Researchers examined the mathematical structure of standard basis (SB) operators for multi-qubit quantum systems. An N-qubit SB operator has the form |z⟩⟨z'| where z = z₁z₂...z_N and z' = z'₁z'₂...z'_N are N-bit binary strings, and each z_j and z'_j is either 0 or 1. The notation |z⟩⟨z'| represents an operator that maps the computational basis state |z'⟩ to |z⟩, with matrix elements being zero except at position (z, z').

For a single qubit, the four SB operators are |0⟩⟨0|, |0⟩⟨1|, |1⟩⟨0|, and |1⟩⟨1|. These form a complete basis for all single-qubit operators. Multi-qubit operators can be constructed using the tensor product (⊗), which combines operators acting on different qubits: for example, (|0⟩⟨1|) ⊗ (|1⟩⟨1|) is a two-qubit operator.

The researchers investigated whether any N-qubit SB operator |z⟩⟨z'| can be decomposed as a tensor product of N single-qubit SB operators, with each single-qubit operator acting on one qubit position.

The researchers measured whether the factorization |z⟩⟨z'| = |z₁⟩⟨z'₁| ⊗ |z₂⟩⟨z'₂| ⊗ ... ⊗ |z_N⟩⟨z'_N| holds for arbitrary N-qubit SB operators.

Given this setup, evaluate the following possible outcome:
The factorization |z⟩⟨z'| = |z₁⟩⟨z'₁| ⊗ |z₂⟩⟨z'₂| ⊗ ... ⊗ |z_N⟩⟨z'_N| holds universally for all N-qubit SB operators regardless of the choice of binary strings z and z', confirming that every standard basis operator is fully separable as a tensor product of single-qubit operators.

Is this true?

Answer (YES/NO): YES